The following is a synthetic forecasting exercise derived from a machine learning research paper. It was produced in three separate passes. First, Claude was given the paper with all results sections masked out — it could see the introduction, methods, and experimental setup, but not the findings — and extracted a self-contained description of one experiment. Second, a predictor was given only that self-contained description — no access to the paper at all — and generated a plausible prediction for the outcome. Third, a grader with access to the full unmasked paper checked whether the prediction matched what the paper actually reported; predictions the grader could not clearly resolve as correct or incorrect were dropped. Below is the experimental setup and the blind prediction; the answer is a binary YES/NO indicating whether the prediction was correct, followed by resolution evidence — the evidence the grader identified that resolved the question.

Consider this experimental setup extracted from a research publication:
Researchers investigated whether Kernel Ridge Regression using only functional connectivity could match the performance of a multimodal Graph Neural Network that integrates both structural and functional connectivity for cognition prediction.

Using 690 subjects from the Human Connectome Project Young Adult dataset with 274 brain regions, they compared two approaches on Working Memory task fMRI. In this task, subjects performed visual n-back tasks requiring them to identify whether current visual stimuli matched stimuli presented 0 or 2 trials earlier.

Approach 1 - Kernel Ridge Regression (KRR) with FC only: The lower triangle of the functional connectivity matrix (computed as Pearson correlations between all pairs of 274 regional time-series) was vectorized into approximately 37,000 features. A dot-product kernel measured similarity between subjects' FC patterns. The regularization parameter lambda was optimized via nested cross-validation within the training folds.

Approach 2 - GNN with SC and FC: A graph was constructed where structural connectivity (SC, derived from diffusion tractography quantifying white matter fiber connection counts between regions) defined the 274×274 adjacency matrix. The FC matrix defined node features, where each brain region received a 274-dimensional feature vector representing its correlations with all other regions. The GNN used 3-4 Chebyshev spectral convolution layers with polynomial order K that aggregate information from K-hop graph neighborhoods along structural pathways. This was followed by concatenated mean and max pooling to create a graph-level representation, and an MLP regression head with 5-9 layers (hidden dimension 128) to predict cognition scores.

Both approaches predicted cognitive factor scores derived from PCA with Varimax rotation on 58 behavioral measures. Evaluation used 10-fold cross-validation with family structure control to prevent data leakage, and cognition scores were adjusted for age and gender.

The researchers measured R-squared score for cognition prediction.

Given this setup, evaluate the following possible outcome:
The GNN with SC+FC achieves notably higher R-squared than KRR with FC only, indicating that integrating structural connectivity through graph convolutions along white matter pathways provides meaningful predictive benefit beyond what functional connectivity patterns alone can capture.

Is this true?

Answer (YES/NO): NO